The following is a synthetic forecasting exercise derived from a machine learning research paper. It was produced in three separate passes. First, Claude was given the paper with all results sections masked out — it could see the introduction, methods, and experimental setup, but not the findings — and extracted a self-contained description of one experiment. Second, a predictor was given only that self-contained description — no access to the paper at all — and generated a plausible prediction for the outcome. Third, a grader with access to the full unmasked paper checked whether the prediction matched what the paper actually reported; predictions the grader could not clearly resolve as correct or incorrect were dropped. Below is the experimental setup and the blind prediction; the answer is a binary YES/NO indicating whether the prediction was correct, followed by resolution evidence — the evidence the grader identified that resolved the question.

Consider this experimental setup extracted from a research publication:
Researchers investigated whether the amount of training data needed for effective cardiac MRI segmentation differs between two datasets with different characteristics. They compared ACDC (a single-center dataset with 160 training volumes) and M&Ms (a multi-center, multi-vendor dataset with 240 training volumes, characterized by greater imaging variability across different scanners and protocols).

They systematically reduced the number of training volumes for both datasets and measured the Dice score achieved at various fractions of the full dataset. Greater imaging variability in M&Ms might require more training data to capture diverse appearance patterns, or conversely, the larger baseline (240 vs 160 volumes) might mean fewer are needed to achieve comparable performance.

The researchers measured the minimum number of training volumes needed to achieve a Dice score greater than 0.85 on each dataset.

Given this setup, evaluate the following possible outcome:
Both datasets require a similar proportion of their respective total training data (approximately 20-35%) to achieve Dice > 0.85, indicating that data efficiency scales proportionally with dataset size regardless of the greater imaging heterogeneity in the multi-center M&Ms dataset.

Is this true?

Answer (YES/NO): NO